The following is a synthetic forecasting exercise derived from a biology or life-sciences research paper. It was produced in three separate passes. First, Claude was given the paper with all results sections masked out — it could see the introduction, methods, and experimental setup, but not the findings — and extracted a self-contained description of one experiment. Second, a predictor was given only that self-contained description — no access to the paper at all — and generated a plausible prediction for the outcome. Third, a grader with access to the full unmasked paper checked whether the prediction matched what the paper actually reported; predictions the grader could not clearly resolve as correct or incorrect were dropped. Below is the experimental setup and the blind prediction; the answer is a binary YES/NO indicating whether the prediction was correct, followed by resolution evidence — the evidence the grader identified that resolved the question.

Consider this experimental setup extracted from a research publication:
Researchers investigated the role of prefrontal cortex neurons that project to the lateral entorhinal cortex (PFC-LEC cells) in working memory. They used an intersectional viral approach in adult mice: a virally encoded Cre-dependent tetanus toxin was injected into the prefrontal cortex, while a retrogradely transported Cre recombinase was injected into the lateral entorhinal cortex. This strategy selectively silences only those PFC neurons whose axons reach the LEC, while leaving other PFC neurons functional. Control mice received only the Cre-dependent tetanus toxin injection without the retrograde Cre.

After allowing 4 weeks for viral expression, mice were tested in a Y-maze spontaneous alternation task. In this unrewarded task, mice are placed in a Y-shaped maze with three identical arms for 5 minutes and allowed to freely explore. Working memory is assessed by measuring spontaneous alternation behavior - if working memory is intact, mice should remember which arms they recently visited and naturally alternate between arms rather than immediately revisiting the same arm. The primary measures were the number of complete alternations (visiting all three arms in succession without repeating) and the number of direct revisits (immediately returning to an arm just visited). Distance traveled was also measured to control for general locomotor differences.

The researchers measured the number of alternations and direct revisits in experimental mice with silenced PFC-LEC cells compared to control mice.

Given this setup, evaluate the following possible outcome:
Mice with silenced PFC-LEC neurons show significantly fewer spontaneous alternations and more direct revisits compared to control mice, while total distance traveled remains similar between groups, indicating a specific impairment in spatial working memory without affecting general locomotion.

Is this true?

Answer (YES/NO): NO